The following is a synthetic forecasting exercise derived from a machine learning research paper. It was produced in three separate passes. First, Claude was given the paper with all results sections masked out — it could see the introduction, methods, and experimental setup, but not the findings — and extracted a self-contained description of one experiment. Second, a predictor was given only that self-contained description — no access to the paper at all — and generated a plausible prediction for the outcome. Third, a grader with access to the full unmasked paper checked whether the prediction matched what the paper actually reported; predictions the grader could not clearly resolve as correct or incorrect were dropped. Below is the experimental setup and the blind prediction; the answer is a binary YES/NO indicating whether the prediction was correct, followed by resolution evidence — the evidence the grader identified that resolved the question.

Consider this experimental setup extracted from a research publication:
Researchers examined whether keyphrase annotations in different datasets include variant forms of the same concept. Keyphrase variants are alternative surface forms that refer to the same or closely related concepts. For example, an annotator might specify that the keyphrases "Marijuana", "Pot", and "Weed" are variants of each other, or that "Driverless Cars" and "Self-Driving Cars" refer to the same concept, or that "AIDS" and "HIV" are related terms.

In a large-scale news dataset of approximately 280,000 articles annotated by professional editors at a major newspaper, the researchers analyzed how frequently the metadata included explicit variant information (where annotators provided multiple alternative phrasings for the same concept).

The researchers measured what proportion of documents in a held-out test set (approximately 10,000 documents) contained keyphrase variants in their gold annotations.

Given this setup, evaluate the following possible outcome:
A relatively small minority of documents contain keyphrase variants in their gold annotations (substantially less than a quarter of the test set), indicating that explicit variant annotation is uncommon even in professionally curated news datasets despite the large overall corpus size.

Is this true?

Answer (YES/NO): YES